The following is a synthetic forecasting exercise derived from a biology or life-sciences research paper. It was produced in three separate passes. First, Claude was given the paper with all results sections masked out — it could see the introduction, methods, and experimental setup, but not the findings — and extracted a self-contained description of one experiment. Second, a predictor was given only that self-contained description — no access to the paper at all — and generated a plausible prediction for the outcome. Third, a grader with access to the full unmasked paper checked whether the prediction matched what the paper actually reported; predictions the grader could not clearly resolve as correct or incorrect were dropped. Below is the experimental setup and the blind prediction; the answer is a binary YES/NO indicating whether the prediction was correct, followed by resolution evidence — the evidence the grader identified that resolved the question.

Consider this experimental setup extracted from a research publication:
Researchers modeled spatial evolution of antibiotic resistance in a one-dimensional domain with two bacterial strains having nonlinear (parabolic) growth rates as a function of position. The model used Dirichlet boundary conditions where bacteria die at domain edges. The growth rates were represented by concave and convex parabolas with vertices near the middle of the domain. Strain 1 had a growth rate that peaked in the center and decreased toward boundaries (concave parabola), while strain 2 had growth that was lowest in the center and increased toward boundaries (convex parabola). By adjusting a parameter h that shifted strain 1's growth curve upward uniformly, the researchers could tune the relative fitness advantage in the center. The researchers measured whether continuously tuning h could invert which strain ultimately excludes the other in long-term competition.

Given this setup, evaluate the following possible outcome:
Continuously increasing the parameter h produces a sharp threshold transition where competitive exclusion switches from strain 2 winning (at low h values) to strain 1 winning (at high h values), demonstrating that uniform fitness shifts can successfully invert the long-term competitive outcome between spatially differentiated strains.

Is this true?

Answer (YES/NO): YES